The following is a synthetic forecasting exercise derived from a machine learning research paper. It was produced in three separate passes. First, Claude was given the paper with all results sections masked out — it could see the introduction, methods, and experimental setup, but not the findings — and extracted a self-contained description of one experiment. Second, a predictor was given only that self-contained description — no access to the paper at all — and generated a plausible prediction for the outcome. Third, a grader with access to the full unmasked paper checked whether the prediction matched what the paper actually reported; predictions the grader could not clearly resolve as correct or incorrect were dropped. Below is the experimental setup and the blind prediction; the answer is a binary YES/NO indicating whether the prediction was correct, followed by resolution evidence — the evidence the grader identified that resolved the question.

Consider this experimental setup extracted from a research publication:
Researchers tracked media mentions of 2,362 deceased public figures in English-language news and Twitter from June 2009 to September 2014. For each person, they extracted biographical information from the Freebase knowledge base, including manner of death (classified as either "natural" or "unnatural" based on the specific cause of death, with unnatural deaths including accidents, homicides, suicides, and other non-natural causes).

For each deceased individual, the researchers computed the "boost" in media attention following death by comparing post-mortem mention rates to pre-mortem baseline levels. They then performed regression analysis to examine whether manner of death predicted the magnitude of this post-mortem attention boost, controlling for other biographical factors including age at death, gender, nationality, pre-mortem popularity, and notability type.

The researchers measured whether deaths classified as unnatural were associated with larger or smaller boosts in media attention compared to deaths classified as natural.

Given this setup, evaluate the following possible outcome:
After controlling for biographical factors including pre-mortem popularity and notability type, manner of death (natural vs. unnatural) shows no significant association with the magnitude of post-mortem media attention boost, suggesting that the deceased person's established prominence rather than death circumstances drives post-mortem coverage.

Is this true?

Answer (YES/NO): NO